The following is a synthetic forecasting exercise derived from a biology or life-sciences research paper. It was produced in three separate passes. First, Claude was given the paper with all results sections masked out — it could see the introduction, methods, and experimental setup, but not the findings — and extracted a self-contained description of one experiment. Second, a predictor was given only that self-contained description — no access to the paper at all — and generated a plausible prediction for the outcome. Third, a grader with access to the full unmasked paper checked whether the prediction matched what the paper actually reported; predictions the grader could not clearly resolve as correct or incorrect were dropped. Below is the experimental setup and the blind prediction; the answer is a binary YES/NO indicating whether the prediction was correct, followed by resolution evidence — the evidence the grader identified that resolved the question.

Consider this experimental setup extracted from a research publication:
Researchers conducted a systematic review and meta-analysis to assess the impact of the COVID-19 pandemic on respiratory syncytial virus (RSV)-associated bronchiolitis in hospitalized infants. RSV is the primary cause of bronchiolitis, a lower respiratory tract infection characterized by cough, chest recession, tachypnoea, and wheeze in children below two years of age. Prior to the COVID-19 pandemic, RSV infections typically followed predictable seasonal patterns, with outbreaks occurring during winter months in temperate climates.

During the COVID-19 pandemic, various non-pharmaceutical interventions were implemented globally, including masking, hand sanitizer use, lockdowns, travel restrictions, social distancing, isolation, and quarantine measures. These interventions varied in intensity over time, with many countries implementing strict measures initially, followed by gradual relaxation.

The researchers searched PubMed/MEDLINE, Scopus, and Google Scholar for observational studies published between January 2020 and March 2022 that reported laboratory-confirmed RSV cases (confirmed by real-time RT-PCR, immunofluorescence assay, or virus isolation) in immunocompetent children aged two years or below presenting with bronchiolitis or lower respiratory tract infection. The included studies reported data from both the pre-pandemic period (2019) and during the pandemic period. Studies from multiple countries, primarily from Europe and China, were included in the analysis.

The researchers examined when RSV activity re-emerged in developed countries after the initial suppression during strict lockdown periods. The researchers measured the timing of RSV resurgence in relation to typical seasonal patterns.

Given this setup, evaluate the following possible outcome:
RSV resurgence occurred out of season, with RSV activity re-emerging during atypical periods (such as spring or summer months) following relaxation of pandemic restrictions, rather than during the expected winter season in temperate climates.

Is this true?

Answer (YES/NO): YES